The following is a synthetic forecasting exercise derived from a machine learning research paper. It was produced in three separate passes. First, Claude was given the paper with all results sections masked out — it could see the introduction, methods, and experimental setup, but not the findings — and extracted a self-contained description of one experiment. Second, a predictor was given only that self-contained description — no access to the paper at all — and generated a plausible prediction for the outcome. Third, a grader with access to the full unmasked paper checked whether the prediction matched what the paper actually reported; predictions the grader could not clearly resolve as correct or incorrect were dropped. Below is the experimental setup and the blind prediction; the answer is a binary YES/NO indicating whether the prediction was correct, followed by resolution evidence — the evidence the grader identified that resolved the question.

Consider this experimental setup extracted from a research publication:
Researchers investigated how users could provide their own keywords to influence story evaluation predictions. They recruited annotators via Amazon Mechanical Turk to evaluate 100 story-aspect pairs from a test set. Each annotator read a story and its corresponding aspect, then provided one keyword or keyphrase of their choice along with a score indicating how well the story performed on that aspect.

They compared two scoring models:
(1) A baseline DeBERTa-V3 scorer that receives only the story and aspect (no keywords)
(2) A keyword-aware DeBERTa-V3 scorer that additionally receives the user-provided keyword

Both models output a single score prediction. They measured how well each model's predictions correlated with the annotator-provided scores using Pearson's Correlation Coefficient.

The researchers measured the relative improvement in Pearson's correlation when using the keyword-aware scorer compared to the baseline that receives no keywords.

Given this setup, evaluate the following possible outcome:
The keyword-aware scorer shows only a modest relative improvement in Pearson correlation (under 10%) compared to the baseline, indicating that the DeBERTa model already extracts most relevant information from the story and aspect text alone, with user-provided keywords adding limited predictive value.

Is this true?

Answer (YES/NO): NO